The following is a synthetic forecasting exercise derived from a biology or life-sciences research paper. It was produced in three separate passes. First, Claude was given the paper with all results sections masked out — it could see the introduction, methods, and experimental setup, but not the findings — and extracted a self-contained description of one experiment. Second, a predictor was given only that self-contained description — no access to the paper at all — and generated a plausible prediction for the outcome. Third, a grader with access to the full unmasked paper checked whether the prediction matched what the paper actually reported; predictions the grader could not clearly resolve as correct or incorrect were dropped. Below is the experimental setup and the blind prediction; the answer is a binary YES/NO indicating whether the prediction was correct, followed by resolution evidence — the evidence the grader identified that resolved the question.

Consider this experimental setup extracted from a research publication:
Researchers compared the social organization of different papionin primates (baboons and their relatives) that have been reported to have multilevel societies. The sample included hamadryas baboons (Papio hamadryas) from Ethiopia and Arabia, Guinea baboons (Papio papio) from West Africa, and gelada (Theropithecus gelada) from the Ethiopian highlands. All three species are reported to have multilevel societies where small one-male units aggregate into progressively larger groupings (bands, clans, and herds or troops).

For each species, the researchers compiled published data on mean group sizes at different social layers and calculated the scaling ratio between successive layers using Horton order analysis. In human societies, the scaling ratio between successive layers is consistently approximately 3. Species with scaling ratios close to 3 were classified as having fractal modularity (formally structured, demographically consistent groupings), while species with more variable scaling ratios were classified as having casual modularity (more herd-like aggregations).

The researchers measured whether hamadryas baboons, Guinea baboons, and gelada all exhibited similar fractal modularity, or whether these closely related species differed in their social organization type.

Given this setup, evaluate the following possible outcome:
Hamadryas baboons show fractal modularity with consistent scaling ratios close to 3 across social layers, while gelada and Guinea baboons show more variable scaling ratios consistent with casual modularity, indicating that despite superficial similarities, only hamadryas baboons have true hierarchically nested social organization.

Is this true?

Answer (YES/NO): NO